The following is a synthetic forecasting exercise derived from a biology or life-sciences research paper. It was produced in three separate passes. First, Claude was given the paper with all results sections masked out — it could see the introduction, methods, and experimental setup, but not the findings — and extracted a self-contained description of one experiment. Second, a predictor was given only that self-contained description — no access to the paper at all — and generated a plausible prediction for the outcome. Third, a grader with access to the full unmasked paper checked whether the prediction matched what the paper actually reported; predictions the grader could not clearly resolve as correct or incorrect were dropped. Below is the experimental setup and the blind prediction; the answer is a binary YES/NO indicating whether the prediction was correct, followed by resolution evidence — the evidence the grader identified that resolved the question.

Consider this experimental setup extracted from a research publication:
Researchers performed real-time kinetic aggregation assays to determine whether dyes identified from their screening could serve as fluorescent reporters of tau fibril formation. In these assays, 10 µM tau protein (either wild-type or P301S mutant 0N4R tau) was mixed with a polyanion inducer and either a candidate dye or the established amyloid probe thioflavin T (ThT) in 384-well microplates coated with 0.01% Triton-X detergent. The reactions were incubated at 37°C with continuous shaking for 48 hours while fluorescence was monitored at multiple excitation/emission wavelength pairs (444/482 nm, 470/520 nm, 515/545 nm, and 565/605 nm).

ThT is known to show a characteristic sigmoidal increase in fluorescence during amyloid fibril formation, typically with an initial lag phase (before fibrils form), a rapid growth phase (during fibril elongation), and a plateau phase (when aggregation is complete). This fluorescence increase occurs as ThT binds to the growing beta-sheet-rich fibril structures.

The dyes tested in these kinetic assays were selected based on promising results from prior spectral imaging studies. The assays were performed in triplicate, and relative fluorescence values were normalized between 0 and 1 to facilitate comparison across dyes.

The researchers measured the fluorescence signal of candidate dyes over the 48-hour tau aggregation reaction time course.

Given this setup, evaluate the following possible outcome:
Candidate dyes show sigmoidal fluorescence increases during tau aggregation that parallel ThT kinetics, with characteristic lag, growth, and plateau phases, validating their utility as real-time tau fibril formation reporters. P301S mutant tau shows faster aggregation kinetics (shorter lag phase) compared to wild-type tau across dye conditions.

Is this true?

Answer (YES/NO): NO